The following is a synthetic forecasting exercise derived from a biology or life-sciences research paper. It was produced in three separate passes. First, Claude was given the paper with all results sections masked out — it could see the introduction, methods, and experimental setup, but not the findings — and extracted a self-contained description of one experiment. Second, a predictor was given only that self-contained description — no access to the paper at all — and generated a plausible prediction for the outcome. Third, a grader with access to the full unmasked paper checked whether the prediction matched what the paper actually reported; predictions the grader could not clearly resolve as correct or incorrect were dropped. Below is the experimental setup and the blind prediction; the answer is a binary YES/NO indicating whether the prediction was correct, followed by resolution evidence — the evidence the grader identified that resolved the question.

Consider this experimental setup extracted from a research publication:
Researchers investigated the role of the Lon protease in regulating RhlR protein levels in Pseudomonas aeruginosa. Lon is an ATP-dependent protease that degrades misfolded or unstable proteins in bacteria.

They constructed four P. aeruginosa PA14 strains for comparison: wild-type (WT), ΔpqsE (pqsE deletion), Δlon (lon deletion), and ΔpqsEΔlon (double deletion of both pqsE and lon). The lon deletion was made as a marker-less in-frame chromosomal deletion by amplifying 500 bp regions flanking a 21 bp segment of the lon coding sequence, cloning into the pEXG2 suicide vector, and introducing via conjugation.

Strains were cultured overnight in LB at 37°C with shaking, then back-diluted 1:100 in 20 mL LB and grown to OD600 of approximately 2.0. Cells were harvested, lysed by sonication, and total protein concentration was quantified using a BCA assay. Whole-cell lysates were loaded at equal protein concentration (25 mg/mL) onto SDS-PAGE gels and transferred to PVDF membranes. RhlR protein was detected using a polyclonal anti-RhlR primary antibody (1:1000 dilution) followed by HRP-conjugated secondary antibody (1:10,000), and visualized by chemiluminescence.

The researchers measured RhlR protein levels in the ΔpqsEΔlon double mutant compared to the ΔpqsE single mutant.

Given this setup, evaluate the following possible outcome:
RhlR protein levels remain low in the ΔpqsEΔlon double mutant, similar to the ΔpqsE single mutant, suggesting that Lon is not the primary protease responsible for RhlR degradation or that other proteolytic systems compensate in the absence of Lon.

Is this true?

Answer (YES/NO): NO